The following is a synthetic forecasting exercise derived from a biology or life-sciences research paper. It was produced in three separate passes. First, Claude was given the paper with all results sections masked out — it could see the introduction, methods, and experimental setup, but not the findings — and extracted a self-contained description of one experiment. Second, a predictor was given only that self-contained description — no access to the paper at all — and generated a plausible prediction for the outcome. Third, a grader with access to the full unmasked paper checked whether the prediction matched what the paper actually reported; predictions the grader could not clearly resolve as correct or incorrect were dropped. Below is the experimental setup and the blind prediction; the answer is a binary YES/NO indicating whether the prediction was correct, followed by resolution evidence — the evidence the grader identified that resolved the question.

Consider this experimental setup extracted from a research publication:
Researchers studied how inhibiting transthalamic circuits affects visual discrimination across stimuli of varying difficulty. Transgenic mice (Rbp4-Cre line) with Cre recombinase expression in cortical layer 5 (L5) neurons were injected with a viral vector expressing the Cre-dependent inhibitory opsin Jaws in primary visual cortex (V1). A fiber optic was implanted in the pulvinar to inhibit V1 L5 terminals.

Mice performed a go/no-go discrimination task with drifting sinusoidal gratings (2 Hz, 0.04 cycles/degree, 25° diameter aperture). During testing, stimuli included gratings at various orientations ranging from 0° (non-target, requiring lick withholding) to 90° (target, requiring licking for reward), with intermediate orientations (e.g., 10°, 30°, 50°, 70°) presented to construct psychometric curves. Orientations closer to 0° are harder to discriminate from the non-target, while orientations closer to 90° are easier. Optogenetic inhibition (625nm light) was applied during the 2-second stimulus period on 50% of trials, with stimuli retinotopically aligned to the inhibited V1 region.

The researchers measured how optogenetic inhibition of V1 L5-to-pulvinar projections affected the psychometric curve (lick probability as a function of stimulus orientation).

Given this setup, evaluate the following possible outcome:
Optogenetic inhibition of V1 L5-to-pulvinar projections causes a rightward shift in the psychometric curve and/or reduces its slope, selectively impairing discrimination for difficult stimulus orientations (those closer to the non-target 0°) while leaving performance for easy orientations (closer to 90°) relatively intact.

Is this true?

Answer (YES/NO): NO